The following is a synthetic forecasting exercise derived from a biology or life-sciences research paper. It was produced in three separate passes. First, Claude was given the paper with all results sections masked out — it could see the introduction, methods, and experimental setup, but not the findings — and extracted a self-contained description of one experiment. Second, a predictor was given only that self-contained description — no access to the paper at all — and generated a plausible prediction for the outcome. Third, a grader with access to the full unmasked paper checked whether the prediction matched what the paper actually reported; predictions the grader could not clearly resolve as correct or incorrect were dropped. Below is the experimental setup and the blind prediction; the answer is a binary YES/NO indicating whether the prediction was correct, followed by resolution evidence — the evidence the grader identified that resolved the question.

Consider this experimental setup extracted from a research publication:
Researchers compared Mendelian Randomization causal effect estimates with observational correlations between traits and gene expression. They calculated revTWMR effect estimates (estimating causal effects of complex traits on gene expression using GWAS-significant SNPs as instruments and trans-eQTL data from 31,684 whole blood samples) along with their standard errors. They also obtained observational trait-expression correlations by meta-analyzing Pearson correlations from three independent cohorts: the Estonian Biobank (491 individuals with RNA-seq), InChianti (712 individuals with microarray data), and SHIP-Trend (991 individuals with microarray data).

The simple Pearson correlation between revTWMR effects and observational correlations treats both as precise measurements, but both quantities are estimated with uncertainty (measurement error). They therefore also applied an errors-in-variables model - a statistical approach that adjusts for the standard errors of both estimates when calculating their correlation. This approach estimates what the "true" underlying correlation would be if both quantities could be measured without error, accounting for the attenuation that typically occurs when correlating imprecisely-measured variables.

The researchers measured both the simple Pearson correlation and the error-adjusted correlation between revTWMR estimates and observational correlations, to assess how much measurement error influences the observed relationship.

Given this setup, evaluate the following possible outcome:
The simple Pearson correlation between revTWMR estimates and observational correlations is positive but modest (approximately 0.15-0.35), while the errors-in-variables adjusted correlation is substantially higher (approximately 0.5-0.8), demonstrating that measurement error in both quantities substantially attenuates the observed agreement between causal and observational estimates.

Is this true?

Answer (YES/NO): NO